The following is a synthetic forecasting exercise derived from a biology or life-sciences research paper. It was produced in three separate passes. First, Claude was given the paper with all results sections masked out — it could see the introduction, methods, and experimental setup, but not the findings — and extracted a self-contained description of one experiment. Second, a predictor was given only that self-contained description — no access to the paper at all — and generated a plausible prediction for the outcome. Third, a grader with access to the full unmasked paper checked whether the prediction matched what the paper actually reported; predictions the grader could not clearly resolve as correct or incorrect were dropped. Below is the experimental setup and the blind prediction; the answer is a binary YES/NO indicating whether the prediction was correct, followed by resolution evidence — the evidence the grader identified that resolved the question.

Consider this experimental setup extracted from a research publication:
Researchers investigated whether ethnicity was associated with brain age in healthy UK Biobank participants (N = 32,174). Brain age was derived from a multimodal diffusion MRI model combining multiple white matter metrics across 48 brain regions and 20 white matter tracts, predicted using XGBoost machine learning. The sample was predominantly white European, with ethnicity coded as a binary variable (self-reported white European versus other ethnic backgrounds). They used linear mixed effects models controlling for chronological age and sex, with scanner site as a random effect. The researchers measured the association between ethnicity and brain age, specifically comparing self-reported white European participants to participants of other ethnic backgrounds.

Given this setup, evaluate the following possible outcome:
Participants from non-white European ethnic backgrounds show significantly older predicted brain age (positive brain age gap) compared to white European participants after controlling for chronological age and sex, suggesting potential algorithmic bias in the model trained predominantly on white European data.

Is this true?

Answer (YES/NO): NO